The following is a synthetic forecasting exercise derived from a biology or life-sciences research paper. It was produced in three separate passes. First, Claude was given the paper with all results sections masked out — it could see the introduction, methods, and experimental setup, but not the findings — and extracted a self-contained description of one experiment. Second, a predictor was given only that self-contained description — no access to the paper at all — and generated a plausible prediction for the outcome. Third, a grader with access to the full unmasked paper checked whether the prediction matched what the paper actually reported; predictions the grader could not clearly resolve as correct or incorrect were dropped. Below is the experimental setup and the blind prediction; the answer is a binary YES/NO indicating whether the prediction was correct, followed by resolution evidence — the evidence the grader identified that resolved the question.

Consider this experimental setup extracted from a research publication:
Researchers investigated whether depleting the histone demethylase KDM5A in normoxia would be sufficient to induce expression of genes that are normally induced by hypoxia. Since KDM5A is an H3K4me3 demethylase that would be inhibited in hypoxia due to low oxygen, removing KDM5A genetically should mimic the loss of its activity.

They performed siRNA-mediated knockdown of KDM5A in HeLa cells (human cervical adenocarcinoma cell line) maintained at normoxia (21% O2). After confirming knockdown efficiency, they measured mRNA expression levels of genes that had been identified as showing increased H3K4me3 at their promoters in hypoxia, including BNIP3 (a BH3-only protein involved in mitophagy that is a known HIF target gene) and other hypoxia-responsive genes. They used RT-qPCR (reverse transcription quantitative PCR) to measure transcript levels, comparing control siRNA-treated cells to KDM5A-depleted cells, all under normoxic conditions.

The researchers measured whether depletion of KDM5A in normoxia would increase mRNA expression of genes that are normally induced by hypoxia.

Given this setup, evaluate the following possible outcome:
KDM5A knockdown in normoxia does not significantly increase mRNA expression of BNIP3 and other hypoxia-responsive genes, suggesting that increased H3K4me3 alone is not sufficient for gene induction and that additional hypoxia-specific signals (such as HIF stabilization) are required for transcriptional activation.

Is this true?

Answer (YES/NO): NO